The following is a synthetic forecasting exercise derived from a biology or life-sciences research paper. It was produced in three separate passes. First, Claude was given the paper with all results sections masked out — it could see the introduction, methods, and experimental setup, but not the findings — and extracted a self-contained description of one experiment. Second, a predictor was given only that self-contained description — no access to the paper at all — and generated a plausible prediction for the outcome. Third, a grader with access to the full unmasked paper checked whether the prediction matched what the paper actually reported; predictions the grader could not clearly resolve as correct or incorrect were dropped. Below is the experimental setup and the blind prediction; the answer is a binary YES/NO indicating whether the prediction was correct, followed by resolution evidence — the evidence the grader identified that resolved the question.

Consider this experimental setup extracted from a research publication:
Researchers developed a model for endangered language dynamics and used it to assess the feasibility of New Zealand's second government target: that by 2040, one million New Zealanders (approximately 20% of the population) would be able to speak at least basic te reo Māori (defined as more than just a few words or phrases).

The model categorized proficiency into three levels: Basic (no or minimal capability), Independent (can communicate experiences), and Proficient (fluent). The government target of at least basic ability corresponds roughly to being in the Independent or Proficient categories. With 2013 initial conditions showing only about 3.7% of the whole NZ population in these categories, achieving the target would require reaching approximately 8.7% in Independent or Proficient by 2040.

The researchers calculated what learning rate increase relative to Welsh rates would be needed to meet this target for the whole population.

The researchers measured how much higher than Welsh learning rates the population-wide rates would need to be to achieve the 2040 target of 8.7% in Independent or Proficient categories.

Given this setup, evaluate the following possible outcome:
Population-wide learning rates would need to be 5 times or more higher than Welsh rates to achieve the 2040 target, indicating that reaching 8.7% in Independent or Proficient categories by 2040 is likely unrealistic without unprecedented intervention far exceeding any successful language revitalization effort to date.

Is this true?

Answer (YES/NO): YES